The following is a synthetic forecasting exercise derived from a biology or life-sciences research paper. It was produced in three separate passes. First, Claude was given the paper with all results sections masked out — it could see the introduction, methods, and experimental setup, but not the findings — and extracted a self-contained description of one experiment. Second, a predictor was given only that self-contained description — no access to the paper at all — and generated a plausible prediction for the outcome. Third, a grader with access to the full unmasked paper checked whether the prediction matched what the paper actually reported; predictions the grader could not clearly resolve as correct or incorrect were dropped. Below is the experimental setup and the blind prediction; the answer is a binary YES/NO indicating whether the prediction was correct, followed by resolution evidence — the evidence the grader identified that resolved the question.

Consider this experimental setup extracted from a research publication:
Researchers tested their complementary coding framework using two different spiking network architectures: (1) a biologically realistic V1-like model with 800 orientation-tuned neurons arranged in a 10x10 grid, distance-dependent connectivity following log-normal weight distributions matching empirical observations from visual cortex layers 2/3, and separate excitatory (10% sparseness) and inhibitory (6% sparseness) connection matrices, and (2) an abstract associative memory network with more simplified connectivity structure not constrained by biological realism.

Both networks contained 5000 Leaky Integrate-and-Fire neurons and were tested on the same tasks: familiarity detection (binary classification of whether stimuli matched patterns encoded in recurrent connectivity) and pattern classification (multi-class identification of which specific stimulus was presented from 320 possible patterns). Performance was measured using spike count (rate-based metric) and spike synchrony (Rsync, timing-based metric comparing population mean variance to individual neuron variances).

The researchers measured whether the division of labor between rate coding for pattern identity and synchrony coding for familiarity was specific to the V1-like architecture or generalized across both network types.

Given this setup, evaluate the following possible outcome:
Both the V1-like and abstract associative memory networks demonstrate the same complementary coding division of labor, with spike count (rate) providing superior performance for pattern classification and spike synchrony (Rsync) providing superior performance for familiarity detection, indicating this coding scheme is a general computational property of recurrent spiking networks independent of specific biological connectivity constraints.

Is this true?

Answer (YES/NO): YES